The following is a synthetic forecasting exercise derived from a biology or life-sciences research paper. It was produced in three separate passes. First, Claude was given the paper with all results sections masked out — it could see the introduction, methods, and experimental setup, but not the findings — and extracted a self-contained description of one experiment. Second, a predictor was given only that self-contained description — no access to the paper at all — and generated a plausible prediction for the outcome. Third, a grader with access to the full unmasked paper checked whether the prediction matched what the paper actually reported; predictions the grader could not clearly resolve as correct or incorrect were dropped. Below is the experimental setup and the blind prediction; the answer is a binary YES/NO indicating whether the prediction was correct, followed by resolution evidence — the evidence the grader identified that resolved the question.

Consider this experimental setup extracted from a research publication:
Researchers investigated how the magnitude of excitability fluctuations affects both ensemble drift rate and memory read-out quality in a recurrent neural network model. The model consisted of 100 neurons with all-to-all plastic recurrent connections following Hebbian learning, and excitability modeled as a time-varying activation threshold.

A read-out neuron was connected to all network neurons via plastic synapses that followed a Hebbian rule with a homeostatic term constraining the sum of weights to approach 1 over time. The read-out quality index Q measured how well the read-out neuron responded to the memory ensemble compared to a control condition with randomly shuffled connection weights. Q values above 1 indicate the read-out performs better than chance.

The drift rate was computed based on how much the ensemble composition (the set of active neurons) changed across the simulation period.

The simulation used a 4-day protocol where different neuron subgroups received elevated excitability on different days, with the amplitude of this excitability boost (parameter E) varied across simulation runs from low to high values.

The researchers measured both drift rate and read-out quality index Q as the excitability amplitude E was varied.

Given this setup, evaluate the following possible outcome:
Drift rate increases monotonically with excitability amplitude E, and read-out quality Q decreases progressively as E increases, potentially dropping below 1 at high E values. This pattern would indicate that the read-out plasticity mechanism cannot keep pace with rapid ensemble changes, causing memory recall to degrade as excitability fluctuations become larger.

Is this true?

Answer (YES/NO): YES